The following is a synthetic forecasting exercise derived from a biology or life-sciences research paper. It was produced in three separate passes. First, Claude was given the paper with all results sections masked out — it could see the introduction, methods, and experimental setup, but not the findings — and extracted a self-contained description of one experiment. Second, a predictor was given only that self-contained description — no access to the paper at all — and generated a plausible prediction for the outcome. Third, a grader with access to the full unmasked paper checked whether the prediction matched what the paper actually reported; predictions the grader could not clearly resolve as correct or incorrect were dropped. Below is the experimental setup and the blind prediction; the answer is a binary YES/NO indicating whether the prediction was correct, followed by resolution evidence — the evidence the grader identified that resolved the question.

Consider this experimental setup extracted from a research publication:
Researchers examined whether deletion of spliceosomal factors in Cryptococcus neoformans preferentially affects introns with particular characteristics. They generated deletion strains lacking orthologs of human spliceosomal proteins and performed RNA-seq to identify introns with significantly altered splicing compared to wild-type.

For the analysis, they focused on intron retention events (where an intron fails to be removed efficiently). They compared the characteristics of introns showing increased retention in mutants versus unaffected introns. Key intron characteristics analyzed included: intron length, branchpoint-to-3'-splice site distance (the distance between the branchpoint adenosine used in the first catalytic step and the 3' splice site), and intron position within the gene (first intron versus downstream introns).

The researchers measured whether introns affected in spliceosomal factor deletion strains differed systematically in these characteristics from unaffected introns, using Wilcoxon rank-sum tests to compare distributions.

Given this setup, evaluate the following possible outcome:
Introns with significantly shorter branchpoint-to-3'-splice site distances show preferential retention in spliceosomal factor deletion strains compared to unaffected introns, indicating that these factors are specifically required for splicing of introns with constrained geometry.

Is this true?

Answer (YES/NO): NO